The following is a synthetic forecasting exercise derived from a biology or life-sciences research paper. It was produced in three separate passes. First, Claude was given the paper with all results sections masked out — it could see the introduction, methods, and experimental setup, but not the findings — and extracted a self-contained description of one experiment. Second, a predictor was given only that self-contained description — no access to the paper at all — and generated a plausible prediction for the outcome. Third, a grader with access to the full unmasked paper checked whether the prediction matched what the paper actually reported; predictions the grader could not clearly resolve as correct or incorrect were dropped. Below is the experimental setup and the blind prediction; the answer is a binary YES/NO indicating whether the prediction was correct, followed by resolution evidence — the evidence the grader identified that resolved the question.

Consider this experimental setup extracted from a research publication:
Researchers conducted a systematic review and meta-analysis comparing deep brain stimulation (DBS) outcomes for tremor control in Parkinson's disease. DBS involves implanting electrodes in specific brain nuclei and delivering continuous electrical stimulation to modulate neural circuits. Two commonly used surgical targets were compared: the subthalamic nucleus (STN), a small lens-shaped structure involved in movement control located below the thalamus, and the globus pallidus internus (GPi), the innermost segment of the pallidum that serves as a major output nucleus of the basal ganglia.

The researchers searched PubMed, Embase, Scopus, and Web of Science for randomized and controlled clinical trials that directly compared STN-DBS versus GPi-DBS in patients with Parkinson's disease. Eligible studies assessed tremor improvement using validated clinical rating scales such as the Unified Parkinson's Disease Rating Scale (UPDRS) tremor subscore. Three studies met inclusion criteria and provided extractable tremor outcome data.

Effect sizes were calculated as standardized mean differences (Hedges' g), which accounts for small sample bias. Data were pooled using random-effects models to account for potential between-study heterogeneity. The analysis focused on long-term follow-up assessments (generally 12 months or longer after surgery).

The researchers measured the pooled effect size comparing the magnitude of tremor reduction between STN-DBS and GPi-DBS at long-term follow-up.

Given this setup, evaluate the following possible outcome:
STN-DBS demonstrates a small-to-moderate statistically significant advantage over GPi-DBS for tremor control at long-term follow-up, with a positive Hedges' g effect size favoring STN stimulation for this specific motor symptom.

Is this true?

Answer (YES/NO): NO